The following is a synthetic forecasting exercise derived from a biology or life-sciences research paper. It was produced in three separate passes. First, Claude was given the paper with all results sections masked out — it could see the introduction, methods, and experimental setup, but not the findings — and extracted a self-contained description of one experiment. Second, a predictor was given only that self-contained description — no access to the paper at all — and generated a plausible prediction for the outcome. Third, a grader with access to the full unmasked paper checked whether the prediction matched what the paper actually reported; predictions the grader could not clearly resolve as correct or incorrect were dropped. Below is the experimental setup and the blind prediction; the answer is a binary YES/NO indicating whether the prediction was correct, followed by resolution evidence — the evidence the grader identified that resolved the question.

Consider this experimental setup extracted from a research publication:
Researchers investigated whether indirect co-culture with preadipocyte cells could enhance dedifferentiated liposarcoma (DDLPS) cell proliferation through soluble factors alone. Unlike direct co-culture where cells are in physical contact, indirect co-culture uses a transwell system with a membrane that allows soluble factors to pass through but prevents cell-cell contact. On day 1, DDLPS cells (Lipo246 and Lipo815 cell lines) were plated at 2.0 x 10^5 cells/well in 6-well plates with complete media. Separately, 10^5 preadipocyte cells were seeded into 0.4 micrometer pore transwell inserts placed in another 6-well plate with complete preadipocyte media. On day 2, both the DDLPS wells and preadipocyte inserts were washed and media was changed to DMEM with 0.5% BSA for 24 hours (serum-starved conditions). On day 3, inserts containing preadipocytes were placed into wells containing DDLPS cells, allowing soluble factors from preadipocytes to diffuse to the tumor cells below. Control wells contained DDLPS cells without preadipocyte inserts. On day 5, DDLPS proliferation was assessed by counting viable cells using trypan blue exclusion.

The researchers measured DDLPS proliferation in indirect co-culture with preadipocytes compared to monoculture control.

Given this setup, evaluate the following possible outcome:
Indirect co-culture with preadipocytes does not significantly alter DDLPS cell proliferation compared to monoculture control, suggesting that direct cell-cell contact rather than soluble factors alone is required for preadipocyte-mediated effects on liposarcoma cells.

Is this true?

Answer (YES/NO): NO